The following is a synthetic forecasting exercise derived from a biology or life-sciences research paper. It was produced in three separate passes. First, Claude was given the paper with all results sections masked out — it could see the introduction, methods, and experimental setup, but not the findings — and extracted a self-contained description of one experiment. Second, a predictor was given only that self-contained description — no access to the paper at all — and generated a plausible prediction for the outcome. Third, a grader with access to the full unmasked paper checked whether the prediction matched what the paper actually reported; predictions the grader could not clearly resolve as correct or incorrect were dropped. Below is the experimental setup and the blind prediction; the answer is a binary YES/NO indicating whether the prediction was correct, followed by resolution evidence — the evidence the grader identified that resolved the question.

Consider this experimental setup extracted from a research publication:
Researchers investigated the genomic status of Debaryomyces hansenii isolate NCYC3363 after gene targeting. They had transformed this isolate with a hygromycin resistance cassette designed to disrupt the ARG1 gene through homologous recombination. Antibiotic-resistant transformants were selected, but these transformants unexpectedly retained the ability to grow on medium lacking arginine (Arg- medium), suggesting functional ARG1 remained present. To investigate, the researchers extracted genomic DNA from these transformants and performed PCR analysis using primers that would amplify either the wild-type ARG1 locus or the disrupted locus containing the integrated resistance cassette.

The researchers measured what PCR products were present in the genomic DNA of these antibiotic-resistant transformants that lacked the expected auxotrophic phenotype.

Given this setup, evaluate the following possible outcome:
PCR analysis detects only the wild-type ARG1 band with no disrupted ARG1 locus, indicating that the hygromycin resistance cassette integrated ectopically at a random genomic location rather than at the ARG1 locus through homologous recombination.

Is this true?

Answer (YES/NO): NO